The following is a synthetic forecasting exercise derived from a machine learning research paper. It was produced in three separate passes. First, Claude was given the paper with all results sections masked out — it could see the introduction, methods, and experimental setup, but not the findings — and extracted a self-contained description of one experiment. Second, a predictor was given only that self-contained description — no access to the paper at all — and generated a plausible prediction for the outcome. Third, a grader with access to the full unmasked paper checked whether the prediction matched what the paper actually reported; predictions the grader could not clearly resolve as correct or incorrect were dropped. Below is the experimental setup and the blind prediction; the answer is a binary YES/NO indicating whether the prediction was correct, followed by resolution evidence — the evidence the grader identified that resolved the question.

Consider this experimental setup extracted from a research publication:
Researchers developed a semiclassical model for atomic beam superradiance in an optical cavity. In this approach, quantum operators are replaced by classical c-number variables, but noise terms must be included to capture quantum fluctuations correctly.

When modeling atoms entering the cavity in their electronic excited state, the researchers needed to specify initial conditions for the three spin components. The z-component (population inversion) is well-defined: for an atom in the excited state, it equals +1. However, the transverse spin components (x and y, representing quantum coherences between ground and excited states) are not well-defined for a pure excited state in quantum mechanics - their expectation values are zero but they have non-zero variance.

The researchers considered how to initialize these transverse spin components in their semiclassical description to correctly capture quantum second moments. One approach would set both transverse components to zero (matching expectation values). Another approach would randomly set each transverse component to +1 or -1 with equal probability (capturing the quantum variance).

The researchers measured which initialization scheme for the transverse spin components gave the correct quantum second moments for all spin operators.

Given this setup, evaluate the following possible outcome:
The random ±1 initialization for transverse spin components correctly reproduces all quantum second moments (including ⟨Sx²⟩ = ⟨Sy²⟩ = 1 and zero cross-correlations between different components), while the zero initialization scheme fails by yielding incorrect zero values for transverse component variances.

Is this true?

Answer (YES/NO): YES